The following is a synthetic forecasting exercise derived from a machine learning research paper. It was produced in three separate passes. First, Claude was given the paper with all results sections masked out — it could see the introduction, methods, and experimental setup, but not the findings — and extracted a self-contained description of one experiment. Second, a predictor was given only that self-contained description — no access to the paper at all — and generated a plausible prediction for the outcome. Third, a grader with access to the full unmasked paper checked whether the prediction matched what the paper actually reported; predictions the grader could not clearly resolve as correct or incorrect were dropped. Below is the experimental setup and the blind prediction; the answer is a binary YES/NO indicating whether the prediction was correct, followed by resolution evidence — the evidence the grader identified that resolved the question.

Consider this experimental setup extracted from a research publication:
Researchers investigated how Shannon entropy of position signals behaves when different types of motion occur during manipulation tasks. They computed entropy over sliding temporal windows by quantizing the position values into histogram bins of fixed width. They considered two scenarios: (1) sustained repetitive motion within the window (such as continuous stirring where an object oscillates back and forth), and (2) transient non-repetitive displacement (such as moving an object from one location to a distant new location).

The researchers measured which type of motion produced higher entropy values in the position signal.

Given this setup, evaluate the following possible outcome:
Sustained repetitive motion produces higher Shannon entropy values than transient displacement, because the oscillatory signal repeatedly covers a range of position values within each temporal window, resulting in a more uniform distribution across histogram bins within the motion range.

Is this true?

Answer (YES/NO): NO